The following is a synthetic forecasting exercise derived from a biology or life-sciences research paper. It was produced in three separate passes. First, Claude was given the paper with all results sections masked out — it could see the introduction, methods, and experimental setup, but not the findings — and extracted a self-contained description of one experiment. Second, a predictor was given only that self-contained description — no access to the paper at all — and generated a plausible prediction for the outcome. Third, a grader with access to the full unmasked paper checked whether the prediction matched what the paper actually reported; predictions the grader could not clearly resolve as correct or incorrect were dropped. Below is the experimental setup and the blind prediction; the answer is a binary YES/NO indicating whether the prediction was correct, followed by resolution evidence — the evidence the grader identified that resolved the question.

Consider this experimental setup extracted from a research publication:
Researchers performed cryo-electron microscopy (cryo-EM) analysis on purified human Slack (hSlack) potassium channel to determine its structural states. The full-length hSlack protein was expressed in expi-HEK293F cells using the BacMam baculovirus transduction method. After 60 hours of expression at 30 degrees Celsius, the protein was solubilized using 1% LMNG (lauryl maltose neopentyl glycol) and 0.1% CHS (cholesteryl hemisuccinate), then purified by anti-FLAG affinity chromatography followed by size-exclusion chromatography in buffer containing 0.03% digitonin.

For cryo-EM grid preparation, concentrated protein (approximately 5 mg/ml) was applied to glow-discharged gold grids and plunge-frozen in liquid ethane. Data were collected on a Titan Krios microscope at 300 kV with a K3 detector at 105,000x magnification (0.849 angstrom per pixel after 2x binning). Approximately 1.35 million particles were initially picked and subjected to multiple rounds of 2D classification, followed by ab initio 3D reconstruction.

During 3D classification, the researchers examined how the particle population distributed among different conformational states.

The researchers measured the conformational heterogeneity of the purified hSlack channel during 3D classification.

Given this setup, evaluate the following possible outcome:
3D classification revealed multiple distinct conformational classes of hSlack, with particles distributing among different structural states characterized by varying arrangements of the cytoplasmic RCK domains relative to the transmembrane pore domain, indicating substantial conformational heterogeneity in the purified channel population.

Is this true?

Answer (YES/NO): YES